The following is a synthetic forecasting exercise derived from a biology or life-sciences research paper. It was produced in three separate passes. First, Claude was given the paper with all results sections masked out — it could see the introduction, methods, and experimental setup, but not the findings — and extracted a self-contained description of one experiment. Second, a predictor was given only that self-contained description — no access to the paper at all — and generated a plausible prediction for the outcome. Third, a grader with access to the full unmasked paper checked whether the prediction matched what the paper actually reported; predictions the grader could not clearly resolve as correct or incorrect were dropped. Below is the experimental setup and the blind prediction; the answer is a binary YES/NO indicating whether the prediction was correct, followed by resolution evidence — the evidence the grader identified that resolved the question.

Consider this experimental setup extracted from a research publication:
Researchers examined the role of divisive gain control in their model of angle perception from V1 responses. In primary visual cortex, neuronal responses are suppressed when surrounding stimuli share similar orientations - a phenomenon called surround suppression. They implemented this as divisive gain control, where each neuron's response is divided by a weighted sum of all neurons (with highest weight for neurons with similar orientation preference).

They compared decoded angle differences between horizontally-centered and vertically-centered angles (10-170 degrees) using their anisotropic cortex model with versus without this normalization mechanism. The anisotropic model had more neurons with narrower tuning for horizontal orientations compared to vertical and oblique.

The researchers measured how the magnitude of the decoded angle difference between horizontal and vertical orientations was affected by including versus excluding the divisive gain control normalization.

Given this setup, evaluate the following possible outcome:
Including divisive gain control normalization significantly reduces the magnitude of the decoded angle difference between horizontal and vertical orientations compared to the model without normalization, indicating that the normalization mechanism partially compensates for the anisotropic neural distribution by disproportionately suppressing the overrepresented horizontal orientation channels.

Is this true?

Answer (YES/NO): NO